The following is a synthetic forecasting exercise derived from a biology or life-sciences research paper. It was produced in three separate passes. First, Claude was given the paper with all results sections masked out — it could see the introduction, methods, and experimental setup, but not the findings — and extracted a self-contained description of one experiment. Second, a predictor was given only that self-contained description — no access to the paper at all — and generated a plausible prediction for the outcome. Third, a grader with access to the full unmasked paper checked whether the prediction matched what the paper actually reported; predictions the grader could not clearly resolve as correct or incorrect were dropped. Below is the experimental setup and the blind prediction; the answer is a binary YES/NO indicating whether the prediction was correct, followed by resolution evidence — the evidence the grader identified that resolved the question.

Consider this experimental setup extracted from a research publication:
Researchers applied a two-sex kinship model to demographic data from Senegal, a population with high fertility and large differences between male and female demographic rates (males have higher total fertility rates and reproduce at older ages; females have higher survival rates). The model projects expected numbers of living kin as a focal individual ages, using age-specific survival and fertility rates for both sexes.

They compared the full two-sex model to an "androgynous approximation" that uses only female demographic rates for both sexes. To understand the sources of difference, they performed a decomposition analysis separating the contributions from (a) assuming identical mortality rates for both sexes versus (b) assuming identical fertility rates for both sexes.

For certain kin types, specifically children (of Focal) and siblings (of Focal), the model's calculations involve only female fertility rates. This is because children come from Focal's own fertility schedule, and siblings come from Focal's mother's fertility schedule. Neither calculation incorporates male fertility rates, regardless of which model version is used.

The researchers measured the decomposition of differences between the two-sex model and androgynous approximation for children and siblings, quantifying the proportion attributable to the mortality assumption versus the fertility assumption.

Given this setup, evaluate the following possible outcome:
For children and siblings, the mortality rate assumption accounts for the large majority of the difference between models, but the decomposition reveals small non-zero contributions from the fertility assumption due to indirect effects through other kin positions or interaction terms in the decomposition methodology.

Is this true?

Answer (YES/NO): NO